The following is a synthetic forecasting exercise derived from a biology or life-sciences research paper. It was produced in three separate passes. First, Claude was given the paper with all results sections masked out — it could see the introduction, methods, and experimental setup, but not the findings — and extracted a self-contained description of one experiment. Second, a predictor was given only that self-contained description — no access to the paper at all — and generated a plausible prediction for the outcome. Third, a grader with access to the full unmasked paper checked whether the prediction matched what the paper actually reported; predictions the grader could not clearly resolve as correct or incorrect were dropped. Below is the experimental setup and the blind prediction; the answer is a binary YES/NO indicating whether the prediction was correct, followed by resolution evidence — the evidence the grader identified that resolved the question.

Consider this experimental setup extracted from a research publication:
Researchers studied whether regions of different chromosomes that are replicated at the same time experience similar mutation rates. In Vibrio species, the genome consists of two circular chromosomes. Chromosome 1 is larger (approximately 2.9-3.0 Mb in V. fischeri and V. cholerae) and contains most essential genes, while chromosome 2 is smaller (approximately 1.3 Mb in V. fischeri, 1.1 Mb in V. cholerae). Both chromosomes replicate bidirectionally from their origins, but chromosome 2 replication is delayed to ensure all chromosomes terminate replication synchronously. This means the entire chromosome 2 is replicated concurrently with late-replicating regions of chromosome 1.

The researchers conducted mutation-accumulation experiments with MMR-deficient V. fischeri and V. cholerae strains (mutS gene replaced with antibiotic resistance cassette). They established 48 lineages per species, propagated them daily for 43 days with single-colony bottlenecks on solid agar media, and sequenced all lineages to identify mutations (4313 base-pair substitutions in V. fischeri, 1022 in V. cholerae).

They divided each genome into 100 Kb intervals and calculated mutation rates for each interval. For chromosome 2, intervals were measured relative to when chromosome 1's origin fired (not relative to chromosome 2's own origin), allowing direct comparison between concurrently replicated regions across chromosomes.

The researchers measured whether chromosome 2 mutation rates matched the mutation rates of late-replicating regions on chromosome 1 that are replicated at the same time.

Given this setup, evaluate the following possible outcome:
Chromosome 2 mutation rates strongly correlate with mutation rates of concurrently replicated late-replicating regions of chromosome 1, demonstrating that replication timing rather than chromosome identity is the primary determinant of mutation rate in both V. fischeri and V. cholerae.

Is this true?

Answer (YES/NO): NO